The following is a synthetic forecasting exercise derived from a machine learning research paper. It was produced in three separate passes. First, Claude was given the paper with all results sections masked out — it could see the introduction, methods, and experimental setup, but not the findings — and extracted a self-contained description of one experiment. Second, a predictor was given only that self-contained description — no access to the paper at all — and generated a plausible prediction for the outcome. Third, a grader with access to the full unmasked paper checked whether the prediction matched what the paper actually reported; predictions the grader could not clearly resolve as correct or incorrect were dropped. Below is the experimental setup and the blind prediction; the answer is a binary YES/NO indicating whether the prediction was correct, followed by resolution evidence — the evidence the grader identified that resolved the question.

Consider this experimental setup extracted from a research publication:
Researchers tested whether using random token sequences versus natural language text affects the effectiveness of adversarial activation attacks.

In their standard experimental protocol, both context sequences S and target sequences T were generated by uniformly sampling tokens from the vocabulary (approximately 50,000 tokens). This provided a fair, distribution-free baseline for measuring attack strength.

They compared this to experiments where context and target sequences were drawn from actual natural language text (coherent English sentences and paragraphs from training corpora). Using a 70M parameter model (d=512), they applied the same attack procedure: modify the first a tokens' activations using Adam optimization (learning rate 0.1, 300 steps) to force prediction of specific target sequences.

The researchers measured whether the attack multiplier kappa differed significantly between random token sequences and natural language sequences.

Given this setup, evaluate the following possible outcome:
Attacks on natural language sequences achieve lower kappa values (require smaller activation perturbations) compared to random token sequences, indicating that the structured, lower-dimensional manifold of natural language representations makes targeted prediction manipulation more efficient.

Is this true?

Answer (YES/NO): NO